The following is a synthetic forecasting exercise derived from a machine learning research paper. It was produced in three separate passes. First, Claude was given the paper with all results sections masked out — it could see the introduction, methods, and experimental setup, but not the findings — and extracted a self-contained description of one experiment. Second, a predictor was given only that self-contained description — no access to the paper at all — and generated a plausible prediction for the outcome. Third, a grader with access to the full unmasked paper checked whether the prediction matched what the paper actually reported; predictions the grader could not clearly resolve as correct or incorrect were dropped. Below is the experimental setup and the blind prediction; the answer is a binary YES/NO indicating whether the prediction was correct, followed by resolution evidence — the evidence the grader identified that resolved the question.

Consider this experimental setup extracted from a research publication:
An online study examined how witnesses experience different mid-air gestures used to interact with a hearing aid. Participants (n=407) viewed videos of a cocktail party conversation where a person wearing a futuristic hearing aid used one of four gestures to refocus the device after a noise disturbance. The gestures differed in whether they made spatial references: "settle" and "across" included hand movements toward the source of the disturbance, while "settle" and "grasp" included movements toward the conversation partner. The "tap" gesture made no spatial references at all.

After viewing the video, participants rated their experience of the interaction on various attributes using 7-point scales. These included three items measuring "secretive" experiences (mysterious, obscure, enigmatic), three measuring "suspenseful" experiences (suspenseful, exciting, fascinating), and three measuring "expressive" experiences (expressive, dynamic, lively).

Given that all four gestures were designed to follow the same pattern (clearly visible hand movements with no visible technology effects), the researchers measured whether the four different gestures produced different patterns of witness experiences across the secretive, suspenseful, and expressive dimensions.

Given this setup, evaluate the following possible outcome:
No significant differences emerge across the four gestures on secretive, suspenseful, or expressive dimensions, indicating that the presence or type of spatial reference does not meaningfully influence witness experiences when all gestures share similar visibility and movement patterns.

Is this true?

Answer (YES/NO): NO